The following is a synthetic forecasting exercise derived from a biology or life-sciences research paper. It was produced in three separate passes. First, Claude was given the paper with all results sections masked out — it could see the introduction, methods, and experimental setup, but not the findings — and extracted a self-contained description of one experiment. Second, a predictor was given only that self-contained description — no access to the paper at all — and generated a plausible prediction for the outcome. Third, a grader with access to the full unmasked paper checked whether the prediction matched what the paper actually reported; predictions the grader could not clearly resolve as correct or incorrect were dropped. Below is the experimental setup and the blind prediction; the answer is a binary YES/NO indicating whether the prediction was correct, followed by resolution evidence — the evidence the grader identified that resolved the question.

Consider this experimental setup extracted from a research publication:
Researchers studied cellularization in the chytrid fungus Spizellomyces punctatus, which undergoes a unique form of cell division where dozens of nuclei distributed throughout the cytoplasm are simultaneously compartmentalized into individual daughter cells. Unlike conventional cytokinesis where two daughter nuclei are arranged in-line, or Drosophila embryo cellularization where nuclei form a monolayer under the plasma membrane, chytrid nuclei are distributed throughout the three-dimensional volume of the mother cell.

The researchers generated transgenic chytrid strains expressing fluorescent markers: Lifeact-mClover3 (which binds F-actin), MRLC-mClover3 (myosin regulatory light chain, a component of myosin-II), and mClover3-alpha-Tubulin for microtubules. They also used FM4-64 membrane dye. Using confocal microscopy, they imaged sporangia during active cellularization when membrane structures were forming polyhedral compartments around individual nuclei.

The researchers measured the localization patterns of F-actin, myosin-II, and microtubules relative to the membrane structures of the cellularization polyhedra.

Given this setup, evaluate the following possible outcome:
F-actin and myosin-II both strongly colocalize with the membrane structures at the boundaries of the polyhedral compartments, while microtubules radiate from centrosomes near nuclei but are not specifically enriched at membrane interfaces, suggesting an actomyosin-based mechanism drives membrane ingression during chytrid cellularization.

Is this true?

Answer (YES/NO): YES